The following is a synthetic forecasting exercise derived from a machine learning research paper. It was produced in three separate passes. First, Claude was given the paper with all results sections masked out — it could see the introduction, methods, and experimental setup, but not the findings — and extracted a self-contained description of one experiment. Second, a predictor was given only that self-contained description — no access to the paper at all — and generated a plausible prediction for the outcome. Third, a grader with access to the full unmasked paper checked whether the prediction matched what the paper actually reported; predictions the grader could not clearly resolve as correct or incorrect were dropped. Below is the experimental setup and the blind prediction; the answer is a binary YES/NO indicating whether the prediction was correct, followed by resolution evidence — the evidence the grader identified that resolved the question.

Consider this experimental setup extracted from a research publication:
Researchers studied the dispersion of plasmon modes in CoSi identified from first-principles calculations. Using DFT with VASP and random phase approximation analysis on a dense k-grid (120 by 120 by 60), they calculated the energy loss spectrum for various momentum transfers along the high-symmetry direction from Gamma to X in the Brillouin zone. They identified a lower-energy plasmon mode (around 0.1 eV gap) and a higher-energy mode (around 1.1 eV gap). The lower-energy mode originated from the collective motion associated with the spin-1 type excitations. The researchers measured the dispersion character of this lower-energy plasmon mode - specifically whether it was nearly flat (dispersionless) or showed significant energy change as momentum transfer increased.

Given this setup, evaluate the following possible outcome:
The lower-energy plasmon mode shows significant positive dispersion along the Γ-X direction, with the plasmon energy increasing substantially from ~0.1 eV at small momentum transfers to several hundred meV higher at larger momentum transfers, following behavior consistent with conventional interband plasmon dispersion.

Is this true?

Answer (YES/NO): NO